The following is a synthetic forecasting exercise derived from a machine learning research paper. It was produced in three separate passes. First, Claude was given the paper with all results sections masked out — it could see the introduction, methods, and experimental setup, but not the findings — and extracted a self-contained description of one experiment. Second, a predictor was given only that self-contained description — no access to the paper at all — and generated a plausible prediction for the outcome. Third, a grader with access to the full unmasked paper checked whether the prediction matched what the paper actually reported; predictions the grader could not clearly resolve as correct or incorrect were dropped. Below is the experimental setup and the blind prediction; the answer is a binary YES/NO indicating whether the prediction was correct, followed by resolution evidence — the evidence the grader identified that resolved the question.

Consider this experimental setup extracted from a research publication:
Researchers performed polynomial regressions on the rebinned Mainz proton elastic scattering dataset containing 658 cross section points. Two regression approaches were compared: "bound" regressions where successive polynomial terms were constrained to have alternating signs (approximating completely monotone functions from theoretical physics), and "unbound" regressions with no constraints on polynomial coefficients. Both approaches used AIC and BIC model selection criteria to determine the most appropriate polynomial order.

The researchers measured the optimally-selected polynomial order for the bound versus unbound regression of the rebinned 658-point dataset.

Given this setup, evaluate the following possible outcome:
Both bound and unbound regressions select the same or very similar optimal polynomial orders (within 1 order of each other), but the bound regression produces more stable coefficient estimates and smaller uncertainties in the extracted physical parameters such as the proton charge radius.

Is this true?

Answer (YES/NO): NO